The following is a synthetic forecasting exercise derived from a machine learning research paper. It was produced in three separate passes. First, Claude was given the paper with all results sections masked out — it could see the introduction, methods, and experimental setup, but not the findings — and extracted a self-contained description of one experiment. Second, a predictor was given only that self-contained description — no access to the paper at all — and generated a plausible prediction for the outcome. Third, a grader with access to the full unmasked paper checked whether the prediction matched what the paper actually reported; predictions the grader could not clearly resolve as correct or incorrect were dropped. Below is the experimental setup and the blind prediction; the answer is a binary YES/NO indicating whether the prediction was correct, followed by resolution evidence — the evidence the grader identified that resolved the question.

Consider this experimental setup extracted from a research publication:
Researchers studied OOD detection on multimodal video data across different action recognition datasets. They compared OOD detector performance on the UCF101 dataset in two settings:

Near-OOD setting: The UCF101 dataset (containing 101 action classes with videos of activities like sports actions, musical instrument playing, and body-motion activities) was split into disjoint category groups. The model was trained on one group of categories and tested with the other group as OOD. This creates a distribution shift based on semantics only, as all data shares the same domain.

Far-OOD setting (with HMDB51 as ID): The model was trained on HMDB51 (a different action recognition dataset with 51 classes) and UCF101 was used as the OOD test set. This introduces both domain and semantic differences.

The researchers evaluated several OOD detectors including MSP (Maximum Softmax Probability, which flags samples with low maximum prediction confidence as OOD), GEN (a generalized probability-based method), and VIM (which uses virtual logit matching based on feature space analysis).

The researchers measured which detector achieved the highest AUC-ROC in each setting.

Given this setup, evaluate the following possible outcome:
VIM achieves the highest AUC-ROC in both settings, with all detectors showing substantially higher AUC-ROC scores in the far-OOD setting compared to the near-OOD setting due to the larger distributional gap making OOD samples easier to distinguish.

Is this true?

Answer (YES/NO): NO